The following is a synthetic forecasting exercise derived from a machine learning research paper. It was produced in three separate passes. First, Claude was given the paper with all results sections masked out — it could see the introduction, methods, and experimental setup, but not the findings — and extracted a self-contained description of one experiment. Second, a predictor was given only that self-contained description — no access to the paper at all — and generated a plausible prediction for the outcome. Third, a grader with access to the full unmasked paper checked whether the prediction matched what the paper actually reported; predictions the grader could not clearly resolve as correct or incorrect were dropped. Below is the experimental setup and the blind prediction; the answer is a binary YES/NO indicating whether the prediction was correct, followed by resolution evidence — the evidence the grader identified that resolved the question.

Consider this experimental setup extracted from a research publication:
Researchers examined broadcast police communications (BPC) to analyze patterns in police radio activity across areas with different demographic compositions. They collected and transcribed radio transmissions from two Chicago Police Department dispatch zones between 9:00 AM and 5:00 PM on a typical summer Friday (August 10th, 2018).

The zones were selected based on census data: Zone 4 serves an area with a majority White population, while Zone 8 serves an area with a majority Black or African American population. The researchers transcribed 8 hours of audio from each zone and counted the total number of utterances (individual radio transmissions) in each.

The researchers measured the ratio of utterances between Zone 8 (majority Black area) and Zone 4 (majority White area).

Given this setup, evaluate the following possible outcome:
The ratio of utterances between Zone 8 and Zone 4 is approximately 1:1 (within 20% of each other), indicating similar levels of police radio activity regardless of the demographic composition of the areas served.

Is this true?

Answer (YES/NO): YES